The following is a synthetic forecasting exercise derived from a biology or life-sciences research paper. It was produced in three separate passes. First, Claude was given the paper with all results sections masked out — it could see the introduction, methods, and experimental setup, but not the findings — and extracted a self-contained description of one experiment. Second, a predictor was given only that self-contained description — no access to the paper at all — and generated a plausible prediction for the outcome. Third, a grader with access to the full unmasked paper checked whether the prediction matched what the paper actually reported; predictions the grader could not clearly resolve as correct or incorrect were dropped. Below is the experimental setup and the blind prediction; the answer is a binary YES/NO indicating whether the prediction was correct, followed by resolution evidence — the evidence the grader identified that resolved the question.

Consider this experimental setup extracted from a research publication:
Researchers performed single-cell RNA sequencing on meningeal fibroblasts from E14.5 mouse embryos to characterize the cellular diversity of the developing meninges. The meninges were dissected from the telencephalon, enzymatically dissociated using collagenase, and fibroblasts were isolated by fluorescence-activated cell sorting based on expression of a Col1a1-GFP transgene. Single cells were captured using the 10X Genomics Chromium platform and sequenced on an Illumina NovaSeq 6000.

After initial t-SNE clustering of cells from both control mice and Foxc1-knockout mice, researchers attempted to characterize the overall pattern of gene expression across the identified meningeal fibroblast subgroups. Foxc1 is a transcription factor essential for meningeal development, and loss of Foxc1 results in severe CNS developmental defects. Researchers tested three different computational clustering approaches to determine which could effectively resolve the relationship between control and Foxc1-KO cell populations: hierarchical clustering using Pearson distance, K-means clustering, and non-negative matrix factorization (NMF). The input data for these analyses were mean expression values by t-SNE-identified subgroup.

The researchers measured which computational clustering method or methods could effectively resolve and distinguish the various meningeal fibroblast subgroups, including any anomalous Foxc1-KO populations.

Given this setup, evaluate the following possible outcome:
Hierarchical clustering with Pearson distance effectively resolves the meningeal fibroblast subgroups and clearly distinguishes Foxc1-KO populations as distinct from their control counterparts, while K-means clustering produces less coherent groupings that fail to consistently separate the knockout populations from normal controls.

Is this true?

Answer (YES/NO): NO